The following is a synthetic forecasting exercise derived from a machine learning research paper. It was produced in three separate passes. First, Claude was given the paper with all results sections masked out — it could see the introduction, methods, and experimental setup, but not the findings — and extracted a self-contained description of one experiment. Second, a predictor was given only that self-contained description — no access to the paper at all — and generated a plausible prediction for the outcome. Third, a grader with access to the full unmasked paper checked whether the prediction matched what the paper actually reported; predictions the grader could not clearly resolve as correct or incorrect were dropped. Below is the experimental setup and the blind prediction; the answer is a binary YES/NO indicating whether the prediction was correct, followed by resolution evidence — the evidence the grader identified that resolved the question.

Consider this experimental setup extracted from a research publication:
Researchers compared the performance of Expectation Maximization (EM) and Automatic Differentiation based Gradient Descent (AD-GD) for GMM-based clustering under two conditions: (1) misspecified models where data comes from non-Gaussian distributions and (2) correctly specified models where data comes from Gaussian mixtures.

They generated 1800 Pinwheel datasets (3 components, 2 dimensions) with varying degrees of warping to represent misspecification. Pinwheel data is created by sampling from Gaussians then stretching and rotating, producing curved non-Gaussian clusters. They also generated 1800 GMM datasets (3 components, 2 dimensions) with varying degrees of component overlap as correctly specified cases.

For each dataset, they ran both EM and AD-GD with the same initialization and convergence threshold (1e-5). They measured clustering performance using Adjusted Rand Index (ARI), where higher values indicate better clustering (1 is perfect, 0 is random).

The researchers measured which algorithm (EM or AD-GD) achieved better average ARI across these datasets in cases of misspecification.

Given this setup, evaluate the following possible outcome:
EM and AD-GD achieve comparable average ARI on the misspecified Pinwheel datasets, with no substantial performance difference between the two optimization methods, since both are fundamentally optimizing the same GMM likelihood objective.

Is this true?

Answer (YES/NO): NO